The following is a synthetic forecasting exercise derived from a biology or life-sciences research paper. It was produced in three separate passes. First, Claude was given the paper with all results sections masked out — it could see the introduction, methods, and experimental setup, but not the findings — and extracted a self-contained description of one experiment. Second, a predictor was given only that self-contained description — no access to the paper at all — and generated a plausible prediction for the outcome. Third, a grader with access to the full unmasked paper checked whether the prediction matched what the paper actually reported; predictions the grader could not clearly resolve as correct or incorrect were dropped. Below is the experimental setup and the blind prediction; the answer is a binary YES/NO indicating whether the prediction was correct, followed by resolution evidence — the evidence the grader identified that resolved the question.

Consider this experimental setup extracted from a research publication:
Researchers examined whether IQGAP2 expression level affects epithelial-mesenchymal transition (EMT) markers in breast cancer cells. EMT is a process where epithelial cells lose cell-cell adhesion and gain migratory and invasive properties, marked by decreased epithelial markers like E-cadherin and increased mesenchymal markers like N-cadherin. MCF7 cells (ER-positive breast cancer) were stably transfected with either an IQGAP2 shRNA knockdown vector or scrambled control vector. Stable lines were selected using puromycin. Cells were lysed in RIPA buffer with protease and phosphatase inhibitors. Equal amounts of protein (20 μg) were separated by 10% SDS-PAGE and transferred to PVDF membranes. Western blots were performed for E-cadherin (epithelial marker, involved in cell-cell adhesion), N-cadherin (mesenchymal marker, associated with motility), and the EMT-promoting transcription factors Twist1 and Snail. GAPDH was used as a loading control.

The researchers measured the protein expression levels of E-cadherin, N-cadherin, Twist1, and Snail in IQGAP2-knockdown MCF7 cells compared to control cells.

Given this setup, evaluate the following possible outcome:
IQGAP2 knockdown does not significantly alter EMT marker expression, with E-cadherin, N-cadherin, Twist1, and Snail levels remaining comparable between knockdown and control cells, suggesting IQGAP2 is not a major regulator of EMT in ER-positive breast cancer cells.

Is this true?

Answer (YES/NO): NO